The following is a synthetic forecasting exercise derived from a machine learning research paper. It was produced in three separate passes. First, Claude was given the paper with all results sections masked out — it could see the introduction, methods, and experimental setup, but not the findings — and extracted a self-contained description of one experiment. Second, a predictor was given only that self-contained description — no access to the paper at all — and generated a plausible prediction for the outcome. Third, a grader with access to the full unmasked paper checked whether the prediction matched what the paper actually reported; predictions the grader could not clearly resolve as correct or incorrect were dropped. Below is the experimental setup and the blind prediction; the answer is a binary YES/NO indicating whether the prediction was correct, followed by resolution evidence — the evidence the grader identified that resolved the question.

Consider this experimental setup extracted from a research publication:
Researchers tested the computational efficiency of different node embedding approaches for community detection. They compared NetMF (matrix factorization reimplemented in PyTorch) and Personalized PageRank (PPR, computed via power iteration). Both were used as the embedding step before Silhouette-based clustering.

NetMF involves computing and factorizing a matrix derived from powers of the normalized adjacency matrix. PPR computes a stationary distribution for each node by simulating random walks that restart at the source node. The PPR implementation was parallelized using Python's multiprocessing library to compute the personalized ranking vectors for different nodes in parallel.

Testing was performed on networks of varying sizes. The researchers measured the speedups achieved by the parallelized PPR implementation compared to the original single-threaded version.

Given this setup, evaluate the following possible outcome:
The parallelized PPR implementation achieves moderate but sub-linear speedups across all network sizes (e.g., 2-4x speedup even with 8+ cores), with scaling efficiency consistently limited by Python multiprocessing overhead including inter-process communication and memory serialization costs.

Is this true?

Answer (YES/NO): NO